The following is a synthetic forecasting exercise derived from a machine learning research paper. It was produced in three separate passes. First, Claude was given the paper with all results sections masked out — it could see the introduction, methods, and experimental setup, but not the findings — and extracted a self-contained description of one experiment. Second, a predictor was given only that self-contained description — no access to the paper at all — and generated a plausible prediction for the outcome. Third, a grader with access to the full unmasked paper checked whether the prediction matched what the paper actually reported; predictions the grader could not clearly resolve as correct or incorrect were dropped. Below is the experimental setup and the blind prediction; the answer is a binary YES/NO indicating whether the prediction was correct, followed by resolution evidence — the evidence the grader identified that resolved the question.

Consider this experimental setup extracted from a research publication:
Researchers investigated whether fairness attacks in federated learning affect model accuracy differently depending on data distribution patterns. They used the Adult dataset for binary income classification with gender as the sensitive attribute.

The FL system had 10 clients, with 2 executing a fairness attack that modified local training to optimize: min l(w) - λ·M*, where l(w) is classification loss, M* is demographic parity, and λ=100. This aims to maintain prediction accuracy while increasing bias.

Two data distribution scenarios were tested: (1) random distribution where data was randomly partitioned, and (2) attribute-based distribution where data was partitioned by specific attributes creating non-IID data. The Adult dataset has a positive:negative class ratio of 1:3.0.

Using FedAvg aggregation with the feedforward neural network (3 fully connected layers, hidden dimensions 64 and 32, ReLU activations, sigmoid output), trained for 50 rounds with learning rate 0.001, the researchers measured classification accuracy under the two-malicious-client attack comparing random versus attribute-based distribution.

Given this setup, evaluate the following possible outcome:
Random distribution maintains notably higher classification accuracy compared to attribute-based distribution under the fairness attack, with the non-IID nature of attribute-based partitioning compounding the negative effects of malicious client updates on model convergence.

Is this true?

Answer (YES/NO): YES